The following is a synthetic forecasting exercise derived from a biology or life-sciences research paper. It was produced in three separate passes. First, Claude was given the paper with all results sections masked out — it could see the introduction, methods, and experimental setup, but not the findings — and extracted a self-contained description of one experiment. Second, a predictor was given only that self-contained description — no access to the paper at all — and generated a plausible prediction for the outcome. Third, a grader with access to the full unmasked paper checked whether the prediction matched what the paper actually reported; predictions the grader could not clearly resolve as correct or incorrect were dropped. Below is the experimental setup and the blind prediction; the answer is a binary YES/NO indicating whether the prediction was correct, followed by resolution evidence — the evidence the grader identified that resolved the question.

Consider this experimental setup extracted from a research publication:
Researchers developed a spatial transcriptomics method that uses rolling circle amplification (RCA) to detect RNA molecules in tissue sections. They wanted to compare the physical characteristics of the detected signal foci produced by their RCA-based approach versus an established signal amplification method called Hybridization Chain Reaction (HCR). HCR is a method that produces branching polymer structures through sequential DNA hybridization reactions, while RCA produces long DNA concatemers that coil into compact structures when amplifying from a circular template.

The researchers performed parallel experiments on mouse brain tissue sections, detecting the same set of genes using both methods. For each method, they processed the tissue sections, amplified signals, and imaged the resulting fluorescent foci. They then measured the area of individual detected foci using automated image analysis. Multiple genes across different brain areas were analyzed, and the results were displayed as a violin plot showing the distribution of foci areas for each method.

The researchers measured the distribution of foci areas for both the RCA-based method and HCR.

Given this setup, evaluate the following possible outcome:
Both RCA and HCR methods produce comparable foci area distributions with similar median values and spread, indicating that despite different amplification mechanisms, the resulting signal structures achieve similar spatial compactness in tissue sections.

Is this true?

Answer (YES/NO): NO